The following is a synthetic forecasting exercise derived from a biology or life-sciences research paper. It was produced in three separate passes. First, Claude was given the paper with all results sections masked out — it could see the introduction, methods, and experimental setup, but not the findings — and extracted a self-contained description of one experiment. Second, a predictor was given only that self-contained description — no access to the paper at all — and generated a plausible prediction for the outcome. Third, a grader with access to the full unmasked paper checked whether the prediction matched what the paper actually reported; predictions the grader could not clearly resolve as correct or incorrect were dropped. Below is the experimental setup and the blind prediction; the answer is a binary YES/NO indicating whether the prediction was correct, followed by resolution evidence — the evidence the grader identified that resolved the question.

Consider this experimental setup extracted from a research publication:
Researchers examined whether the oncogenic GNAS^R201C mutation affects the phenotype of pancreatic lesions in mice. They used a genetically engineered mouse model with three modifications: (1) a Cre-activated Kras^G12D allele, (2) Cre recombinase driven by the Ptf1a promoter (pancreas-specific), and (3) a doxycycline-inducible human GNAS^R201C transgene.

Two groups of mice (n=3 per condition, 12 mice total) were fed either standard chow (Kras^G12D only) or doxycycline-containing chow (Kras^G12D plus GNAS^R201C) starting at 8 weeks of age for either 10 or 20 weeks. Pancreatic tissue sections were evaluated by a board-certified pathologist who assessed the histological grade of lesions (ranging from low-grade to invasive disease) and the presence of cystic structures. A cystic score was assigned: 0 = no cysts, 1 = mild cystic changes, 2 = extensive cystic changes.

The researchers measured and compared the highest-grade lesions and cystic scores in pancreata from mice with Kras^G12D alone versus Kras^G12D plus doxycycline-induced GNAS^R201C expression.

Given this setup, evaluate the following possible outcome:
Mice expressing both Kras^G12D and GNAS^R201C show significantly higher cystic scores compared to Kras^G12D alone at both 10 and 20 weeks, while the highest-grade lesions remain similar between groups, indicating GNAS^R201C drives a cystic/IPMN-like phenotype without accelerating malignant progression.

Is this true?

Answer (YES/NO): YES